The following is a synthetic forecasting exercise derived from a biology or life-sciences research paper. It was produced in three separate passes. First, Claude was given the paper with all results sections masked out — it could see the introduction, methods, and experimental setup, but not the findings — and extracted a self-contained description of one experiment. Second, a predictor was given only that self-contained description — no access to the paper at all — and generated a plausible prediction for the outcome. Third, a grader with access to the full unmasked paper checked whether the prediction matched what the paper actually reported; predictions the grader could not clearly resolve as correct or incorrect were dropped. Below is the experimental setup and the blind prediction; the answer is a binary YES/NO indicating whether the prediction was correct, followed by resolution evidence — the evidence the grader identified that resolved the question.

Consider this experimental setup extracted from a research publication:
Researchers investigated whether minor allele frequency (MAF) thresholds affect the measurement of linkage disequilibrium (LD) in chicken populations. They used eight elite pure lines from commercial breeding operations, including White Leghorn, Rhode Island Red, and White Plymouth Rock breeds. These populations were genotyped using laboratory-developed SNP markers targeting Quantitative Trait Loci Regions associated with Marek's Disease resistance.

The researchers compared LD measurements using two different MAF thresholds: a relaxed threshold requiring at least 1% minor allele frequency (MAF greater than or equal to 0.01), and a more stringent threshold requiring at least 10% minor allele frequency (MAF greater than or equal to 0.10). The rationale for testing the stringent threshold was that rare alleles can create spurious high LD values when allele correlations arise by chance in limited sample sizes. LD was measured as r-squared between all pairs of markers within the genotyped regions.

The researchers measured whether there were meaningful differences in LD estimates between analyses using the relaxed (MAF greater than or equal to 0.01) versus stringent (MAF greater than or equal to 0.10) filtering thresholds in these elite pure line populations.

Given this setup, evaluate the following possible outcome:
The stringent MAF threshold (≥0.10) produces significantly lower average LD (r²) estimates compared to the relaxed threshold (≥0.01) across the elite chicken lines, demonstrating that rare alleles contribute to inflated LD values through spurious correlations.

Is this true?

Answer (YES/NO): NO